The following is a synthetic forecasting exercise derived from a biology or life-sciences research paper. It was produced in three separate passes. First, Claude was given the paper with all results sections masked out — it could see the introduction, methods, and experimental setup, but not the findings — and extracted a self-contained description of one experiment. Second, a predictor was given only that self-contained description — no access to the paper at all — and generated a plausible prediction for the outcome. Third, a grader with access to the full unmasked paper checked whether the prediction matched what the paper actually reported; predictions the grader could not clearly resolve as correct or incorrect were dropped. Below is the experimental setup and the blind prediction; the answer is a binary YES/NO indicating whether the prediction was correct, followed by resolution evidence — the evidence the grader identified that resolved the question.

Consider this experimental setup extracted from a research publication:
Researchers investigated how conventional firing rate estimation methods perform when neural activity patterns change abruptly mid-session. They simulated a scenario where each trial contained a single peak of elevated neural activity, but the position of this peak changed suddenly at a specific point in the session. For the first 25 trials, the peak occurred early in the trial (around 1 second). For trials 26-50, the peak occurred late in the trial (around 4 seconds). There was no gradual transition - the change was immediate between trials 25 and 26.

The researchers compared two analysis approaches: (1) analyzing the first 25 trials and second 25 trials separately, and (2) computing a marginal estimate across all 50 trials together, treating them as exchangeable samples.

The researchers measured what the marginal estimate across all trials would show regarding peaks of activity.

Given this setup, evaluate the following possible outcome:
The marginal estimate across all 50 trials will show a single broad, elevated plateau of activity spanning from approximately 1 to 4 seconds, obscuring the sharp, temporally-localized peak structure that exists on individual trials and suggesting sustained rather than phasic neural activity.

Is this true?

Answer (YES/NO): NO